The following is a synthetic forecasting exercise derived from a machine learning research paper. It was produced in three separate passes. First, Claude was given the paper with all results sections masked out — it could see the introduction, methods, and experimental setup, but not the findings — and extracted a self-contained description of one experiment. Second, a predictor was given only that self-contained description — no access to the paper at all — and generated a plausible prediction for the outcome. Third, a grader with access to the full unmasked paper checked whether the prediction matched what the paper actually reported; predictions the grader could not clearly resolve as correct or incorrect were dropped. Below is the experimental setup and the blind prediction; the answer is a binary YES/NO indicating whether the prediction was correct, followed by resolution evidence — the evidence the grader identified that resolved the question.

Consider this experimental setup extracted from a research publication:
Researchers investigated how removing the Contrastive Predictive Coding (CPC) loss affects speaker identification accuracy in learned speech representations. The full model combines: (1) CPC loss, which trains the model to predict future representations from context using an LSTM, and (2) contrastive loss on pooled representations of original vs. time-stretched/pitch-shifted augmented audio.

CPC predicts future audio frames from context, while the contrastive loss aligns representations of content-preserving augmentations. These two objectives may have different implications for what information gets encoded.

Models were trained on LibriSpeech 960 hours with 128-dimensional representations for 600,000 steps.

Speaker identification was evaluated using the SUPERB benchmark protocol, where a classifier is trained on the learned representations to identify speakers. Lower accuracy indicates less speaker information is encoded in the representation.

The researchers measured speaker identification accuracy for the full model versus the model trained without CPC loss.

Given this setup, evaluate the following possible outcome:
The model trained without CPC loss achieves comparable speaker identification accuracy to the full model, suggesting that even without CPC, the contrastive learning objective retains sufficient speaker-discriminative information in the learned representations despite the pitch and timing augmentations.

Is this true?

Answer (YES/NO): NO